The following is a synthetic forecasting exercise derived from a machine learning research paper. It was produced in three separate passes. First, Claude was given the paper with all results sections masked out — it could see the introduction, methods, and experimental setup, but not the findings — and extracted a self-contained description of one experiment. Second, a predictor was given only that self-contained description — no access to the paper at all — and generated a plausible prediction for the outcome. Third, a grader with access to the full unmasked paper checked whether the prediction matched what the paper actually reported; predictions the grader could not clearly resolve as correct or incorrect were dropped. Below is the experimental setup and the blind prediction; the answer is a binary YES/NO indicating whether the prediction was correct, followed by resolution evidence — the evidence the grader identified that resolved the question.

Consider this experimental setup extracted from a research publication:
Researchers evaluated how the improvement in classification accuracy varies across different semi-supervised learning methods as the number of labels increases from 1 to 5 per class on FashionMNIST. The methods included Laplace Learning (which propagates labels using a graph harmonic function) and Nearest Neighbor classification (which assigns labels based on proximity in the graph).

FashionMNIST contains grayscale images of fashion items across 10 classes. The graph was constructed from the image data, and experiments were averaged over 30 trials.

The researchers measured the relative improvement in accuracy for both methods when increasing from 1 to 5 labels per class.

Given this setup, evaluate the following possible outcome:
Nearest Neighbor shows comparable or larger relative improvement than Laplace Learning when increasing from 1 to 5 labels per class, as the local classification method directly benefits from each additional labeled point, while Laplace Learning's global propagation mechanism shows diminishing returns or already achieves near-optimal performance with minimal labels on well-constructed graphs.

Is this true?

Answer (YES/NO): NO